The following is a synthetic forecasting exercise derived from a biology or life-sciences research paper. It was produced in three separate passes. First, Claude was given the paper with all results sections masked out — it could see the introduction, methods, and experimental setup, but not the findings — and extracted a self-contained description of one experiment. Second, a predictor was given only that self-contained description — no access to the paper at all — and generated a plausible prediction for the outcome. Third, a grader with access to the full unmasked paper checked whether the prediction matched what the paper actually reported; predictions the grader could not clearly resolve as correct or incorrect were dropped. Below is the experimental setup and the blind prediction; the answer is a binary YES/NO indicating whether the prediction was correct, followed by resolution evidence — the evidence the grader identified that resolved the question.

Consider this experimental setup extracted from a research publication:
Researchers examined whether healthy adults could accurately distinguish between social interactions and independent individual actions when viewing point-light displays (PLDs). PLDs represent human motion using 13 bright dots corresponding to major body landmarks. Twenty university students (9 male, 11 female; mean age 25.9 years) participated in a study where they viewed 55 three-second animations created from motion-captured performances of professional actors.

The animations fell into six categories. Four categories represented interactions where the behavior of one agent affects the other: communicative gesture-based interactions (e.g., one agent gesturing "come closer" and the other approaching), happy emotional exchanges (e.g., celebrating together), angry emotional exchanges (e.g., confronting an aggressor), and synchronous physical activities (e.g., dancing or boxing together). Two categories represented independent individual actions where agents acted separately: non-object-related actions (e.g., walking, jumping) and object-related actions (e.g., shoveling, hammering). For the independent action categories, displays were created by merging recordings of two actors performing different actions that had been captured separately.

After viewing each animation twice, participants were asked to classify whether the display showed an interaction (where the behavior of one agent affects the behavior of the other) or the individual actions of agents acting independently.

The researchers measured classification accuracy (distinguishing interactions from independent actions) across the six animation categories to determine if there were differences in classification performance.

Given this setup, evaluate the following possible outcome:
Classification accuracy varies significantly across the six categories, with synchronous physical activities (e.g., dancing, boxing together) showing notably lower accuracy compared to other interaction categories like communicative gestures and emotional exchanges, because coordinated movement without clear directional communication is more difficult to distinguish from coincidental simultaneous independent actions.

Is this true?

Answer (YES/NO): NO